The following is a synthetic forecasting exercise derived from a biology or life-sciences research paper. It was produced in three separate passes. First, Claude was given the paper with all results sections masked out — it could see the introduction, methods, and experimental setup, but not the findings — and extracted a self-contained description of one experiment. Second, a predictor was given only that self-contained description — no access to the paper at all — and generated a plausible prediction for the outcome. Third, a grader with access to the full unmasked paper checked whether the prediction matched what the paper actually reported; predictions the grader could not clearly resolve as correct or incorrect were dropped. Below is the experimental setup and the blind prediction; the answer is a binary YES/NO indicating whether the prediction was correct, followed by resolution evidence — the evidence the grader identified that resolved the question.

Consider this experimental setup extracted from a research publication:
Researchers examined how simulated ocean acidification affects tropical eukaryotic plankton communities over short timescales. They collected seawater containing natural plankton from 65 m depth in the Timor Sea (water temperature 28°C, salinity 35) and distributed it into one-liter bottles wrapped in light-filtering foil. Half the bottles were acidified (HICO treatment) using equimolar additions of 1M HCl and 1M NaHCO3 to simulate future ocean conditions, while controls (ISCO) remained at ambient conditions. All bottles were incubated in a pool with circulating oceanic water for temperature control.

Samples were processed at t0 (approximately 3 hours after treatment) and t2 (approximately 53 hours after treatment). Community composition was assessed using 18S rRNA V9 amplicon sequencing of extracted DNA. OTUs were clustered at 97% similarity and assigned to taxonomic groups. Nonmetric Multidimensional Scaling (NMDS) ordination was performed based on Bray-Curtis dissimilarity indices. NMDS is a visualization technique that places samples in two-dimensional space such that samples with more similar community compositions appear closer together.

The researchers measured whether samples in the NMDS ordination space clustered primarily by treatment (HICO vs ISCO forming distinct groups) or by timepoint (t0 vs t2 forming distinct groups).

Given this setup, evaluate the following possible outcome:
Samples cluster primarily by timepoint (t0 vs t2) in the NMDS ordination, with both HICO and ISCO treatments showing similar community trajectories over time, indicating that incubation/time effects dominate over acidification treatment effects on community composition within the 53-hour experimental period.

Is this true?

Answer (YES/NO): YES